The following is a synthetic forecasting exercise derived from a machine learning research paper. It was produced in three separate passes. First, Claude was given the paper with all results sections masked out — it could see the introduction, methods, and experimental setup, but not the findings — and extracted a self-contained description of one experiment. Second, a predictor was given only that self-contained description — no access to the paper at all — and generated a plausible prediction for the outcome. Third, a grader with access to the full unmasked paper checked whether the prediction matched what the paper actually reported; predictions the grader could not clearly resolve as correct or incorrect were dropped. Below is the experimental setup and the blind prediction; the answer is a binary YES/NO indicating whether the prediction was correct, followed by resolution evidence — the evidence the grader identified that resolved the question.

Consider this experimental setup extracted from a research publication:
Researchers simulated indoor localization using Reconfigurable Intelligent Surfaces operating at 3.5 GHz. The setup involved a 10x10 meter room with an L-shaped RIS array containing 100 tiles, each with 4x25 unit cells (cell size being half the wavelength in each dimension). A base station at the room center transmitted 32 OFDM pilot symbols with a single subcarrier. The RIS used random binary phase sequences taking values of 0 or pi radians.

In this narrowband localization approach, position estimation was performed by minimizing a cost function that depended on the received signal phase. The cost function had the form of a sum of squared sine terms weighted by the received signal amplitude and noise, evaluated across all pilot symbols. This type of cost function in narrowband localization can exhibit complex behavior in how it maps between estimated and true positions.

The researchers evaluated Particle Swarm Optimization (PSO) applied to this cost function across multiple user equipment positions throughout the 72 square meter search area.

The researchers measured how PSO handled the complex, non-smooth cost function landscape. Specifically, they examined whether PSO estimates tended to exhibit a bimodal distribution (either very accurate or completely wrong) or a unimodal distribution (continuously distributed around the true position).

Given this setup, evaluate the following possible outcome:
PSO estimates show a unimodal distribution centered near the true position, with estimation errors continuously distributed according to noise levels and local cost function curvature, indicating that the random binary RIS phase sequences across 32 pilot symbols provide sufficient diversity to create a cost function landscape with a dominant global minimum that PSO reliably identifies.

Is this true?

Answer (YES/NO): NO